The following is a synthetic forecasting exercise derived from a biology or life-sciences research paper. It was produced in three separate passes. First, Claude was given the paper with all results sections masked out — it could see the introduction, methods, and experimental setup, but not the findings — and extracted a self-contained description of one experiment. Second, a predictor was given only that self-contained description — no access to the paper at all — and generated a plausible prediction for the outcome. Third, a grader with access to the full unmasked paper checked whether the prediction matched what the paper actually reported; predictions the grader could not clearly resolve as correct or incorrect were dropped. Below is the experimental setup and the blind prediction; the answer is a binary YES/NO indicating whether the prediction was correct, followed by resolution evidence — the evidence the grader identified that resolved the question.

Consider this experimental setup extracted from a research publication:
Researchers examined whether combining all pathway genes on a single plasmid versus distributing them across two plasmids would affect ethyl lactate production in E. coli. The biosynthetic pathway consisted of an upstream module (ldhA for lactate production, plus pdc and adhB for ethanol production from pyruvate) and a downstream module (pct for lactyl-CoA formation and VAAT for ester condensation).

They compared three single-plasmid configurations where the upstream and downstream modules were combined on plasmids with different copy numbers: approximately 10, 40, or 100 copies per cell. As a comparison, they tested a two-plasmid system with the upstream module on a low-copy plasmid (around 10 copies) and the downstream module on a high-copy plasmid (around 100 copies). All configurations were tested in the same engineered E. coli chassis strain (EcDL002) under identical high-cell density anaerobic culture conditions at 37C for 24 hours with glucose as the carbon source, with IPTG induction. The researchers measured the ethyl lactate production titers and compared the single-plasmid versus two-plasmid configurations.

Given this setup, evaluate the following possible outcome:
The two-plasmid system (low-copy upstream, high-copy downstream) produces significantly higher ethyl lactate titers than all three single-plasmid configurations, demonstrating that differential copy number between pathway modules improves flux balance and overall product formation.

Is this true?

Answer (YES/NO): YES